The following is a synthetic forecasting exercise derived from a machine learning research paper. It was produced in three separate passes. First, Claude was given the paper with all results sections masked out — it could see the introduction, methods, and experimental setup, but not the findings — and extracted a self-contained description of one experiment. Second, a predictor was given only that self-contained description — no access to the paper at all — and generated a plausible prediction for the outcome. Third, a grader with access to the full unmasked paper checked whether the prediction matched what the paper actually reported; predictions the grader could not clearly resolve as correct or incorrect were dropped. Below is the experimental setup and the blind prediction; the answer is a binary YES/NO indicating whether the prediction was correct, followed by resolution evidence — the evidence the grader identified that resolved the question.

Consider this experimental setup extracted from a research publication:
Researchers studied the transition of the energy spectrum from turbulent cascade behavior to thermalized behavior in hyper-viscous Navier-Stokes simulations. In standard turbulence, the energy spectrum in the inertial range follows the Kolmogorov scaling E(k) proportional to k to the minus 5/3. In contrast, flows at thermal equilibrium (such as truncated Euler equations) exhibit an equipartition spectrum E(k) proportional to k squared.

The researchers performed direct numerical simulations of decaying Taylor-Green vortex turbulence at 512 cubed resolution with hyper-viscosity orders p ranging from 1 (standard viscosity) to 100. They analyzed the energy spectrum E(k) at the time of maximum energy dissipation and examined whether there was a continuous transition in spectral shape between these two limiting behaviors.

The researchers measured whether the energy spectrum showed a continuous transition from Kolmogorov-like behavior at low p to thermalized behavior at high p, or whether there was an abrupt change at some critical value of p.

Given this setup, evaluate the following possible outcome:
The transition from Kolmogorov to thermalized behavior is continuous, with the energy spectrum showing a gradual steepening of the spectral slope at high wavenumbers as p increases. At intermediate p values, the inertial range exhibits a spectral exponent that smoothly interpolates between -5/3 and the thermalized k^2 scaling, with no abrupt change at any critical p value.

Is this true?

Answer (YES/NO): NO